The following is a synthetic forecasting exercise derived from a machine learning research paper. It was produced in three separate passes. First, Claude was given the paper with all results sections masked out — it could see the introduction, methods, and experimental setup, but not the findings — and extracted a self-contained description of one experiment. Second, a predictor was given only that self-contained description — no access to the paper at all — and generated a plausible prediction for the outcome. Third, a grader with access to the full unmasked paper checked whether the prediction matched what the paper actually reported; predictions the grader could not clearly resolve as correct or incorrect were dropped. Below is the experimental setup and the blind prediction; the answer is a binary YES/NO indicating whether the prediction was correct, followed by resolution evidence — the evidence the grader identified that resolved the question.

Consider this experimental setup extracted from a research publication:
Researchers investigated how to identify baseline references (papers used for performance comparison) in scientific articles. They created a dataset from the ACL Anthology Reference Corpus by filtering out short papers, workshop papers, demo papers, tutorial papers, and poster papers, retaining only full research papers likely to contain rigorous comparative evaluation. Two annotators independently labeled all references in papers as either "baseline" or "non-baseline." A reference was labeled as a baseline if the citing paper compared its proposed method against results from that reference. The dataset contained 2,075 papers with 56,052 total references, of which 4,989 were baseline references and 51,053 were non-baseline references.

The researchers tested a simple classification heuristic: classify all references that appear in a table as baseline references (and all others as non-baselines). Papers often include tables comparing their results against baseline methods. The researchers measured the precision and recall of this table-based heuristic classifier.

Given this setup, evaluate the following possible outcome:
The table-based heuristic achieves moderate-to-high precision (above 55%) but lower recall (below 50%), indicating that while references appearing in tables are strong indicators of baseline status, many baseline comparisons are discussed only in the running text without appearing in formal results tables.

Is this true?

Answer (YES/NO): YES